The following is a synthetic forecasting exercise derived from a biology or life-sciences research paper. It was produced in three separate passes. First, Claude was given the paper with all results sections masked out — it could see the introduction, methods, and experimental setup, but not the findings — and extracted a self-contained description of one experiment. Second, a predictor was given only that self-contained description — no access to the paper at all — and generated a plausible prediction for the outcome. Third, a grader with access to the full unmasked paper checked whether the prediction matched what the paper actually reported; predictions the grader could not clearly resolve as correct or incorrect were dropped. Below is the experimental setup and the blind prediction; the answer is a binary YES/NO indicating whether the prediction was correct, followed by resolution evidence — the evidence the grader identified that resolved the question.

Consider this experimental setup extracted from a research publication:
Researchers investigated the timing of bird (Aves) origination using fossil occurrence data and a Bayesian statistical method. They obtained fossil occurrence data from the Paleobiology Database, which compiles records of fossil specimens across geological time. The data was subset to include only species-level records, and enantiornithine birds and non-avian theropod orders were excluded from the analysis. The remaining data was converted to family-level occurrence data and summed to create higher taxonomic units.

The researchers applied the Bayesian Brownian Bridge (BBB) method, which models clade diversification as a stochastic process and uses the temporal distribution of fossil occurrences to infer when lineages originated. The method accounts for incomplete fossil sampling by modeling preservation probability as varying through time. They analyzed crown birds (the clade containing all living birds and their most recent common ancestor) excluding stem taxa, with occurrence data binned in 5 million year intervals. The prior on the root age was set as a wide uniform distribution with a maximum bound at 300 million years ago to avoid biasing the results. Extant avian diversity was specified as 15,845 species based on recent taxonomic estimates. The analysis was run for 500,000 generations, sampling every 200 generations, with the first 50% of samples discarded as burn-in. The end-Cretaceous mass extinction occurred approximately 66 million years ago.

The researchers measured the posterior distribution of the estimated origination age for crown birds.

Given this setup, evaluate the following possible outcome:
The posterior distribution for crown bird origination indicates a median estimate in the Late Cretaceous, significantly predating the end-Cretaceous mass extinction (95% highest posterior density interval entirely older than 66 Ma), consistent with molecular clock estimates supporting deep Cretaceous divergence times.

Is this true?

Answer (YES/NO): NO